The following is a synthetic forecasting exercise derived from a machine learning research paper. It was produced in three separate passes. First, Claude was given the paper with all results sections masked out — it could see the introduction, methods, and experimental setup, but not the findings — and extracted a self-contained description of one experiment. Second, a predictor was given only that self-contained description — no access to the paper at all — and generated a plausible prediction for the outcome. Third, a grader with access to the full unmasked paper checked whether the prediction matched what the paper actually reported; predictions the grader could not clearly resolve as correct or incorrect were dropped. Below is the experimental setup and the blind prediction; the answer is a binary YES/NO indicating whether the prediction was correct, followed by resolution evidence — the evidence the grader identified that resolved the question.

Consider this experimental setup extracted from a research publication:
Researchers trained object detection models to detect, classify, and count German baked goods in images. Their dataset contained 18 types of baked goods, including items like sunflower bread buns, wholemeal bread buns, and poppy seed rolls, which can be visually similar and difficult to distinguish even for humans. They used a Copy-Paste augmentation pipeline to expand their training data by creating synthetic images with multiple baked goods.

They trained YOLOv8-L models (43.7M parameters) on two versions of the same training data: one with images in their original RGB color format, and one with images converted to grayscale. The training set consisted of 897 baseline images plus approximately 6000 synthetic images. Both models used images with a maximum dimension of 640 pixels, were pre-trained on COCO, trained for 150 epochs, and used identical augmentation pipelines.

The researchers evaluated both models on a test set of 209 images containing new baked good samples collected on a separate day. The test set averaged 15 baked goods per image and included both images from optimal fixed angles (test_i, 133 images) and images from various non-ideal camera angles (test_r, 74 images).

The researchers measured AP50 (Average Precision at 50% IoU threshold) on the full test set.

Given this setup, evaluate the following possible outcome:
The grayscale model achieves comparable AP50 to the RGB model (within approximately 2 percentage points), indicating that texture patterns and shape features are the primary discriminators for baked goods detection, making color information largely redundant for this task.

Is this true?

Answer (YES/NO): NO